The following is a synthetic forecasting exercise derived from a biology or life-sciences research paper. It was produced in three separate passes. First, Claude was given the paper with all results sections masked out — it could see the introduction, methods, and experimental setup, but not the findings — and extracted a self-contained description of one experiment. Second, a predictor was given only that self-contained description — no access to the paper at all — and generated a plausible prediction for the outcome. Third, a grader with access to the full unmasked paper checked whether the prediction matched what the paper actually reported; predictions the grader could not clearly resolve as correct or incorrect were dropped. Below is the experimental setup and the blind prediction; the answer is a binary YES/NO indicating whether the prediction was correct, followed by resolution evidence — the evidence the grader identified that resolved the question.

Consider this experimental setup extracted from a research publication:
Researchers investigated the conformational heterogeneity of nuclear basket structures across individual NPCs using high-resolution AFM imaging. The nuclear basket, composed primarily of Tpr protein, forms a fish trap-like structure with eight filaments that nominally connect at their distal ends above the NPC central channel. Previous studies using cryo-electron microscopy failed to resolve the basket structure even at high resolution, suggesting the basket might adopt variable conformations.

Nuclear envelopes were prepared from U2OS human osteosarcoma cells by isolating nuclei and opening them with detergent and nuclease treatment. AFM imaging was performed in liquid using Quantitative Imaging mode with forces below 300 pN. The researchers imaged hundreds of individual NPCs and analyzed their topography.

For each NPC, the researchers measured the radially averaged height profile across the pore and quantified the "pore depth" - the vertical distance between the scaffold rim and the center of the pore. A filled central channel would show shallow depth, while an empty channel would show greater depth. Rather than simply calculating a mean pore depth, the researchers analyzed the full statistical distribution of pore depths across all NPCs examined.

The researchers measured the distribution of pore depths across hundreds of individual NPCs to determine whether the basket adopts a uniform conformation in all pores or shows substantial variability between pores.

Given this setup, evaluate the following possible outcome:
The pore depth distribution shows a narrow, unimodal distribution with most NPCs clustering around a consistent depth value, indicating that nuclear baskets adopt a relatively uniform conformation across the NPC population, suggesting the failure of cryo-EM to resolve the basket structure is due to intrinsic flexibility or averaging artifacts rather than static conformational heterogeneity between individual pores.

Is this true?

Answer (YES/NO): NO